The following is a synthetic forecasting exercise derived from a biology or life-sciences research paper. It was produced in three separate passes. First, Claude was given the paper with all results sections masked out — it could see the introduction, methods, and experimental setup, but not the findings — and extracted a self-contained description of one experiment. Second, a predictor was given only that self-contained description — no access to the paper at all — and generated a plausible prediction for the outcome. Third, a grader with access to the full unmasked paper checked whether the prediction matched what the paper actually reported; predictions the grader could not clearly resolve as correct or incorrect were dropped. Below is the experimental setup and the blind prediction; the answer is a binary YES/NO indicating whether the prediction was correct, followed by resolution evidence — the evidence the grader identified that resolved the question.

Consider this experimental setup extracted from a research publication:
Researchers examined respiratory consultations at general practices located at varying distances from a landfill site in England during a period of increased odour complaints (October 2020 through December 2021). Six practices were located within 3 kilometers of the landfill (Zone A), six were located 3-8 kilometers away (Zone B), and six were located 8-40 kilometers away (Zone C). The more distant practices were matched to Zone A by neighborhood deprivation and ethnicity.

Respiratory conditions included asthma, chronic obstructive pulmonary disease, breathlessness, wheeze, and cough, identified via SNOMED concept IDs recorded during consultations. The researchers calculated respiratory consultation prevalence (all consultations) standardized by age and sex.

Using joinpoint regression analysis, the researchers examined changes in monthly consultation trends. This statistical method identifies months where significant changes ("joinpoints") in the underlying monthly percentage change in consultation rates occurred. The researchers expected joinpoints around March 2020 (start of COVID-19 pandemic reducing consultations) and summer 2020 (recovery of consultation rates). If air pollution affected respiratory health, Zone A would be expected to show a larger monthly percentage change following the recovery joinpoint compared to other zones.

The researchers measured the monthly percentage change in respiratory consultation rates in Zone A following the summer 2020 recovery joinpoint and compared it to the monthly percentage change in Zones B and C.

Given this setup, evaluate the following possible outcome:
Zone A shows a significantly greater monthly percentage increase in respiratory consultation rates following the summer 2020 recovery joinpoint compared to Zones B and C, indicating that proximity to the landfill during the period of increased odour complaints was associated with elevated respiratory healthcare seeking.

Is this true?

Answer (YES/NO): NO